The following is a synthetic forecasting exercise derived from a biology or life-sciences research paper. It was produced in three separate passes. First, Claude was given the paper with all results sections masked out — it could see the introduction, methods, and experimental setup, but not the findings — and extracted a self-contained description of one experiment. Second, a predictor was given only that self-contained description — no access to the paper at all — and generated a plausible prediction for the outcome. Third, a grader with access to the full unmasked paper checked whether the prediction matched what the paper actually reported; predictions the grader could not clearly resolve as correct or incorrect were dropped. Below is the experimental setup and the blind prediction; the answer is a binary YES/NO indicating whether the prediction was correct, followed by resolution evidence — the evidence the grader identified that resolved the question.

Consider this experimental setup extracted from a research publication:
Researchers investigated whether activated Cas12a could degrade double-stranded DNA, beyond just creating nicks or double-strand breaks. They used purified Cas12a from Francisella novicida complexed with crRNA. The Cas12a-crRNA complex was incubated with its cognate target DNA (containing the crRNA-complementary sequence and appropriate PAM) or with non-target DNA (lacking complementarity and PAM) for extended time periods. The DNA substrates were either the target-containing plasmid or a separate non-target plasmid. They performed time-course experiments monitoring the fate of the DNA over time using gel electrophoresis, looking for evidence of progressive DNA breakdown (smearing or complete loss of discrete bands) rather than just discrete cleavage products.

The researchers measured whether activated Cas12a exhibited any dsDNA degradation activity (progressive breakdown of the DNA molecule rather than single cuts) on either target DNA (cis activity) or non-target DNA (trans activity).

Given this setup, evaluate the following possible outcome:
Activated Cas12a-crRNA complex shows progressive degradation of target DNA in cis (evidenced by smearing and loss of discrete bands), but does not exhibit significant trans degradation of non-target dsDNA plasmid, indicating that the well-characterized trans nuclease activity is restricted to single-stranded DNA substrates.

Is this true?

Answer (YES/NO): NO